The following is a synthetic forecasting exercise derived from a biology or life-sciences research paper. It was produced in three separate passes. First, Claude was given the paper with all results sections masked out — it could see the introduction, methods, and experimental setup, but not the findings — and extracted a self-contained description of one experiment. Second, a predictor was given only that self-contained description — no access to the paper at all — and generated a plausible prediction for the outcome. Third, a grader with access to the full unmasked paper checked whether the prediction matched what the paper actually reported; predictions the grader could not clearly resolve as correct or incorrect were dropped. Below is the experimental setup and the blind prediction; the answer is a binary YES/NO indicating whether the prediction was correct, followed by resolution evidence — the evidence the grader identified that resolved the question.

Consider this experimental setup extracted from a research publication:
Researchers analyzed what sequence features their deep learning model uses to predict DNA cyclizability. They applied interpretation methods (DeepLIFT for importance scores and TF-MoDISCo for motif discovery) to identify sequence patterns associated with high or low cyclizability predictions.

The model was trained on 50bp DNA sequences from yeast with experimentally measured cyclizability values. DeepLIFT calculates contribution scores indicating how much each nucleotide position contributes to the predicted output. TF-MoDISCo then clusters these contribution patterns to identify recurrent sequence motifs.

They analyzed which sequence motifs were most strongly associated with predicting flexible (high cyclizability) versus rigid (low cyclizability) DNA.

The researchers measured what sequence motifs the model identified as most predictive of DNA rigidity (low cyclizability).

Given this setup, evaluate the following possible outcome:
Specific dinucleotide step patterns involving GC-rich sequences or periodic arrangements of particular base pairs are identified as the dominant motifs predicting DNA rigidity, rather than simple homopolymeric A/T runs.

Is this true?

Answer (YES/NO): NO